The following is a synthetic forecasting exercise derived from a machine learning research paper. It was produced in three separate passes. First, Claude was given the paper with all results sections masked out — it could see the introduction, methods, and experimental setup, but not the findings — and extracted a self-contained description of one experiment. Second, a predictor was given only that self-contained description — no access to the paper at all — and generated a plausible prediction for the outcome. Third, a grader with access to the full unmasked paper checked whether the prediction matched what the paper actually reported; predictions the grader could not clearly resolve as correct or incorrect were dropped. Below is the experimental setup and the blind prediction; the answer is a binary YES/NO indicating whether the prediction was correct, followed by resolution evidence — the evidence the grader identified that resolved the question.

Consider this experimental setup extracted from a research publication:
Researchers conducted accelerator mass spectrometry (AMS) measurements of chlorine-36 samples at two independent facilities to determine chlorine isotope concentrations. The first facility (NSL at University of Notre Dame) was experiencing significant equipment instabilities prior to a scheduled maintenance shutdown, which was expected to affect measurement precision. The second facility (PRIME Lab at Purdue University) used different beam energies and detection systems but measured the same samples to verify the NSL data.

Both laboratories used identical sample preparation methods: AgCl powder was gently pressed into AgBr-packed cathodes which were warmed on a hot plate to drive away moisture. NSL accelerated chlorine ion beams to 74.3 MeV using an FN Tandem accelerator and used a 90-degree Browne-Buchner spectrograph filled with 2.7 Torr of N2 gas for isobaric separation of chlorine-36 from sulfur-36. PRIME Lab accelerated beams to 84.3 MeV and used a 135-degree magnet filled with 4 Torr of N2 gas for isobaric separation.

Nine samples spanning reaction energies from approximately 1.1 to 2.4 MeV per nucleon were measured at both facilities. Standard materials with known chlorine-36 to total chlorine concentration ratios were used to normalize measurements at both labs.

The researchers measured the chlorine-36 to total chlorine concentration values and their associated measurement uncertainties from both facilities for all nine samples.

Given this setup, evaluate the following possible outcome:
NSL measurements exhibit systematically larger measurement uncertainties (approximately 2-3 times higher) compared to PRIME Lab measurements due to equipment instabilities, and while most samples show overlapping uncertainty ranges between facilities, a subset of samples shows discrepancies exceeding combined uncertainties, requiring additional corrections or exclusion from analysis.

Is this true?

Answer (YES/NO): NO